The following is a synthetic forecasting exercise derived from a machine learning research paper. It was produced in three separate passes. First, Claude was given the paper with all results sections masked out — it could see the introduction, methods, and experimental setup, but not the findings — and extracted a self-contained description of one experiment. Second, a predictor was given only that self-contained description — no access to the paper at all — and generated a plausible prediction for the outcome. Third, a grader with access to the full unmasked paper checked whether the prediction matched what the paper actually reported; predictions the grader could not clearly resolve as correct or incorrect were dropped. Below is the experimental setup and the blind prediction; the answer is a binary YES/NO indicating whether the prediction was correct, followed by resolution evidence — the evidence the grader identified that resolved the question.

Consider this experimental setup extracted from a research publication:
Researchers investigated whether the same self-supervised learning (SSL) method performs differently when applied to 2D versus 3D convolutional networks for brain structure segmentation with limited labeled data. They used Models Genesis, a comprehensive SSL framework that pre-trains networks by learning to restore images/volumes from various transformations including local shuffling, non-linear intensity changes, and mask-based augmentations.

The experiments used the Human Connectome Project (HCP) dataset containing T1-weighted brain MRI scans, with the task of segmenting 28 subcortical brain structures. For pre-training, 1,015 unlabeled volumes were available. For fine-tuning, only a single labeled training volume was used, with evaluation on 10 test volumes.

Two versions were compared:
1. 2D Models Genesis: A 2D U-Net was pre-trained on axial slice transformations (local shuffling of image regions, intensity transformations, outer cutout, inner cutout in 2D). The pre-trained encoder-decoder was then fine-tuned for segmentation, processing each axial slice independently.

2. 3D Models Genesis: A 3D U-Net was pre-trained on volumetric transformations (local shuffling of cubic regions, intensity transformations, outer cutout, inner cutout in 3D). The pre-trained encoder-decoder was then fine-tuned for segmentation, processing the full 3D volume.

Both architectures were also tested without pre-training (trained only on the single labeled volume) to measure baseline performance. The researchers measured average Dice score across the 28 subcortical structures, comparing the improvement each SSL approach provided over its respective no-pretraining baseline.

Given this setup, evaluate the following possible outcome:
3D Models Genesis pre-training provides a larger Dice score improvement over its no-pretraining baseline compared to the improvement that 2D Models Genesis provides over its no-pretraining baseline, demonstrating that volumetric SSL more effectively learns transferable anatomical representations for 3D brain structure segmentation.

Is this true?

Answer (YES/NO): NO